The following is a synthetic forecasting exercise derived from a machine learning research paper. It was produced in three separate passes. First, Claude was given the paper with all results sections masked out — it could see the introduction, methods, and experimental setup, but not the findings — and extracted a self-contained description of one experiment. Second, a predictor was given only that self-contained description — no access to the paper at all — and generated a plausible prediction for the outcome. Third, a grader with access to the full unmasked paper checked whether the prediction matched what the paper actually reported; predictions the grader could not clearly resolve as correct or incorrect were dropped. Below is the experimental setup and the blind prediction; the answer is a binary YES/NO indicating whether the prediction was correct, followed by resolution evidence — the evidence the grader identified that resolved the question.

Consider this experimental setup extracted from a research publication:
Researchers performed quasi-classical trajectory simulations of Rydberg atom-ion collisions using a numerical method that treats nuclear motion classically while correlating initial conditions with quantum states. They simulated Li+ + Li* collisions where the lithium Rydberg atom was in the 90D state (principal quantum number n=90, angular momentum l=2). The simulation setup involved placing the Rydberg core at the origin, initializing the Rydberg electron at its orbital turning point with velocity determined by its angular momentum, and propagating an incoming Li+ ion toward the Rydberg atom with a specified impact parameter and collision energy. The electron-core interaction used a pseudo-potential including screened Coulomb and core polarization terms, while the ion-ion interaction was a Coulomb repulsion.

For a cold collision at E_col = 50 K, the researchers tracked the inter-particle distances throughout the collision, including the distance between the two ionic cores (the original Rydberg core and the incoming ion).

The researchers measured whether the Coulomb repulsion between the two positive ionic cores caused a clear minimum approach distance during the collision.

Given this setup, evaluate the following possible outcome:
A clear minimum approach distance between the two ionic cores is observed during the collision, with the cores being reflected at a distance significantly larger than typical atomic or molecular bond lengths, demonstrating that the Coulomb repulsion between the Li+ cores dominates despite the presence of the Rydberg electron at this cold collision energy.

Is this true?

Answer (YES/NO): YES